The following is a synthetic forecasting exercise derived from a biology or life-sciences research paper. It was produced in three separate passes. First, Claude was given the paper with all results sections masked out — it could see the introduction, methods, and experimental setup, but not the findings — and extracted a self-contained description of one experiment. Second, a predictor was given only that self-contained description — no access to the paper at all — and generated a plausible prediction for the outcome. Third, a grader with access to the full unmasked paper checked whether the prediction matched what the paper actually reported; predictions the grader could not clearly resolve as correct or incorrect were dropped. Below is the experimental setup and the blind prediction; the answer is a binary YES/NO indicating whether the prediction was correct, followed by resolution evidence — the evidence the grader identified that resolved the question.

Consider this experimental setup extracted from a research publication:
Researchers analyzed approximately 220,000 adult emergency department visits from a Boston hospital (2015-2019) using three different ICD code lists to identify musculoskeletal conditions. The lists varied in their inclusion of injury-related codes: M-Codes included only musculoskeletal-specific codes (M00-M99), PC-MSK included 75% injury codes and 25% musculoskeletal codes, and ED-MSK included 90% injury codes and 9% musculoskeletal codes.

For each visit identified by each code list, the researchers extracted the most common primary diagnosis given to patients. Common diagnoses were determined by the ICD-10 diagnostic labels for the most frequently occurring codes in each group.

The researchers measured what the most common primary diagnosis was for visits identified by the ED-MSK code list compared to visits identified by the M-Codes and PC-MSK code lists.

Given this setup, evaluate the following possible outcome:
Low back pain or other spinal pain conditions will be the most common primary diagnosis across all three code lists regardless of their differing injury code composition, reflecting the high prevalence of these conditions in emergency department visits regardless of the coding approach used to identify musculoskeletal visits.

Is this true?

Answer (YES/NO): NO